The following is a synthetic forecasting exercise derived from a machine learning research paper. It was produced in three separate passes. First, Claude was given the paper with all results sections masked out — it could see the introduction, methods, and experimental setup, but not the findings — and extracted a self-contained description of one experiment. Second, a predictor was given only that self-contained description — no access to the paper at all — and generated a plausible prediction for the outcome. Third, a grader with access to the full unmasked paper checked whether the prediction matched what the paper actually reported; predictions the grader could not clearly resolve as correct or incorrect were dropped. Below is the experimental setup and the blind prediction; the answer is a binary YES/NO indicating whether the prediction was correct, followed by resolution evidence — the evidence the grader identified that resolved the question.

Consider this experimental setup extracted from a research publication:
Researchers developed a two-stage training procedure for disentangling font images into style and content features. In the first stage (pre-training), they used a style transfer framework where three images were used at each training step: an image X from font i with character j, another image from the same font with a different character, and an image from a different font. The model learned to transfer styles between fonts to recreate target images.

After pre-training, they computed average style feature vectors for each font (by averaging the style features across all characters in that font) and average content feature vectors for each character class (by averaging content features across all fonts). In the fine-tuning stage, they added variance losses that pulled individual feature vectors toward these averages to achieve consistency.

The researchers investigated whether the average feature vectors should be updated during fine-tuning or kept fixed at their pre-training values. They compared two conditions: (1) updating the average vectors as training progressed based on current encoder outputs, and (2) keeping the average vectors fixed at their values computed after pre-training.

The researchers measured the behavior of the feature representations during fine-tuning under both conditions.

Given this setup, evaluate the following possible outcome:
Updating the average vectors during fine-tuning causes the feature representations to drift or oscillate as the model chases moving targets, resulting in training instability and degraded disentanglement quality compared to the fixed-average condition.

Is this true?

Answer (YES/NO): NO